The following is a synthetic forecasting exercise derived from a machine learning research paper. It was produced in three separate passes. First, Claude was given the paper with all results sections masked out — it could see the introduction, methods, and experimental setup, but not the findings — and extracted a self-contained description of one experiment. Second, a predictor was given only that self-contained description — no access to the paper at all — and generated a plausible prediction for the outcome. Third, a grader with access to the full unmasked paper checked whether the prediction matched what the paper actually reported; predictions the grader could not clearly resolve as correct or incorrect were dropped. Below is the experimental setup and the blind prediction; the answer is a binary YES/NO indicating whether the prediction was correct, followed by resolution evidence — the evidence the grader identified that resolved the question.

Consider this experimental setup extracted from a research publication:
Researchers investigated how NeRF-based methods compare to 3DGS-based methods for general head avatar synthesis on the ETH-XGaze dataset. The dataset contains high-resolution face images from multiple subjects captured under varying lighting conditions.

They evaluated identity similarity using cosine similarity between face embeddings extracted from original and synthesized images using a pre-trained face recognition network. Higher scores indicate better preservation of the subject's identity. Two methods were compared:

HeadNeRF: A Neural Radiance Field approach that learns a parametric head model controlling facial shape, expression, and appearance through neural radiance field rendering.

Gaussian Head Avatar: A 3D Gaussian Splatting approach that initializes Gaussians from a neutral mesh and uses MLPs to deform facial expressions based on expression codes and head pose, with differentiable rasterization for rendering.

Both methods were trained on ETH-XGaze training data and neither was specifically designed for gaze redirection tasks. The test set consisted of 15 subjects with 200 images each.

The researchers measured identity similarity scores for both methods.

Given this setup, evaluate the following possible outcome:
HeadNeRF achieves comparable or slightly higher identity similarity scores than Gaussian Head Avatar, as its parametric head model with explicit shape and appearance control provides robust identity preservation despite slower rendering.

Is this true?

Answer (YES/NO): NO